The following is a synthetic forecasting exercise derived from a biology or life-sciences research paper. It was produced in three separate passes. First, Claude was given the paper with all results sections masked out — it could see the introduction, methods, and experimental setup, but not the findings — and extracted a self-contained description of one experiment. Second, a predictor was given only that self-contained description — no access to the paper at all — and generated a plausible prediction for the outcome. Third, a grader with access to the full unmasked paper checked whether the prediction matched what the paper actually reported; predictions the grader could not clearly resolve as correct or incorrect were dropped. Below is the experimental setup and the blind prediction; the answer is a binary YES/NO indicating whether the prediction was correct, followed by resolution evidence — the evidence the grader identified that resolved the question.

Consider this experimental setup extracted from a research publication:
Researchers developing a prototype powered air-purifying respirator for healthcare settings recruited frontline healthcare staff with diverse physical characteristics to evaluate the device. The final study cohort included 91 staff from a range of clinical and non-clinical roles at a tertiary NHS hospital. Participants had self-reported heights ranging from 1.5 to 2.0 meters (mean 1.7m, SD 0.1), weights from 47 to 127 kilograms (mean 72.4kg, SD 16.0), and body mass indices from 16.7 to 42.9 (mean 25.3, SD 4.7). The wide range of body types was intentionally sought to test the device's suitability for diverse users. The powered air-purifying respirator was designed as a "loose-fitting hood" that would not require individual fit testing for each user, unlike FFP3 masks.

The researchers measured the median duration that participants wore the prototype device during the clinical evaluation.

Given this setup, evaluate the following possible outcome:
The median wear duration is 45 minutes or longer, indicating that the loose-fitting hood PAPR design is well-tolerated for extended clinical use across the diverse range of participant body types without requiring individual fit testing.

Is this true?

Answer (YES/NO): YES